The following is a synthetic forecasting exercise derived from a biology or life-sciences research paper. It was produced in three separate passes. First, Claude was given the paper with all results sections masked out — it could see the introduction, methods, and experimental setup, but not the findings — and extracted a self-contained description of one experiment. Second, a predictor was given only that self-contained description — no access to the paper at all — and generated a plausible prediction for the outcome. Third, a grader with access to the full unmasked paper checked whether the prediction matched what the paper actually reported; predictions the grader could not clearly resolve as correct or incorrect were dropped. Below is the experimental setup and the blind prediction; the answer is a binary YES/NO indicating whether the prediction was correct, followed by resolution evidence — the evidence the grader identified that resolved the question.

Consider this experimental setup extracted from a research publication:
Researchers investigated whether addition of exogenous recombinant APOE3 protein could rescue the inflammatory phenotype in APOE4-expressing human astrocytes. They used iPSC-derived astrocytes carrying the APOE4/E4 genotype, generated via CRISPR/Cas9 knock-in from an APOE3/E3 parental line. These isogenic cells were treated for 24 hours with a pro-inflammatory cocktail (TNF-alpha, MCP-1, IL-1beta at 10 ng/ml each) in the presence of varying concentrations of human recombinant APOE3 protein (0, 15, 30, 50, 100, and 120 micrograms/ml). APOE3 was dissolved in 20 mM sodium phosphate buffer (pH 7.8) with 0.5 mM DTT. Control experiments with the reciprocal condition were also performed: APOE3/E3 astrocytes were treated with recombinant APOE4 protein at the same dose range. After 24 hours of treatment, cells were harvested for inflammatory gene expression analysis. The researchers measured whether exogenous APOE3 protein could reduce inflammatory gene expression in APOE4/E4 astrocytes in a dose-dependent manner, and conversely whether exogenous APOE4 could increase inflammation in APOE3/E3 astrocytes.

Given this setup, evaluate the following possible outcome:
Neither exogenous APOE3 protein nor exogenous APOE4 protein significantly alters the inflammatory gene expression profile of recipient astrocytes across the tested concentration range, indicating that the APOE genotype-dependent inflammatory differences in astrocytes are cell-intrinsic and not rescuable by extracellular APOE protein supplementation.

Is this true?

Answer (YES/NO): NO